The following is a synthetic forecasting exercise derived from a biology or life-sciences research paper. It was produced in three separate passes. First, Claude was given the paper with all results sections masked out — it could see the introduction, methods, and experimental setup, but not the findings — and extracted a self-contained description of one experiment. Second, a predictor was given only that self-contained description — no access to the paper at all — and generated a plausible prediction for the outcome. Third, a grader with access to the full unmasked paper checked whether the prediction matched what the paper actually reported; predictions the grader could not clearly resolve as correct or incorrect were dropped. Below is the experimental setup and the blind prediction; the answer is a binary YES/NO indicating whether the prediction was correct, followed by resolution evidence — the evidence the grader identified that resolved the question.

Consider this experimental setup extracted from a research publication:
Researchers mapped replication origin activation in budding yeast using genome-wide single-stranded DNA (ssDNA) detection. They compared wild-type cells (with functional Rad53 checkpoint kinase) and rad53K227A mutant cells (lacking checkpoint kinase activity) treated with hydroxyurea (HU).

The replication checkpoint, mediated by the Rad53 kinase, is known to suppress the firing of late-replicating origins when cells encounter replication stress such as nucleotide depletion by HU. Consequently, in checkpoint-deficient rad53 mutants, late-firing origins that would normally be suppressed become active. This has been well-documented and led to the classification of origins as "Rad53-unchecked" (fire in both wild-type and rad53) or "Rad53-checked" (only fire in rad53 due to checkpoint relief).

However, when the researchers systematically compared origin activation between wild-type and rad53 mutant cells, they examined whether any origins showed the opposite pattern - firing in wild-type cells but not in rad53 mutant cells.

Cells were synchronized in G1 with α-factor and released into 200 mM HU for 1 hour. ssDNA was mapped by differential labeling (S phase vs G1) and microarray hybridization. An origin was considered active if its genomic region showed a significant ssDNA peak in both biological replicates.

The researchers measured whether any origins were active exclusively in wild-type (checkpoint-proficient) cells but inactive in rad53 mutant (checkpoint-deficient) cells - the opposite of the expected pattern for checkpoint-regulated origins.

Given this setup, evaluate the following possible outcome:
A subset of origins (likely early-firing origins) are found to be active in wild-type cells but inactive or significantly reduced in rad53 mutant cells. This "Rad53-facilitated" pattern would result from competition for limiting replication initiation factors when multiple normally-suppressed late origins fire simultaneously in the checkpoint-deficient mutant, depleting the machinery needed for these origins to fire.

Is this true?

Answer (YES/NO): NO